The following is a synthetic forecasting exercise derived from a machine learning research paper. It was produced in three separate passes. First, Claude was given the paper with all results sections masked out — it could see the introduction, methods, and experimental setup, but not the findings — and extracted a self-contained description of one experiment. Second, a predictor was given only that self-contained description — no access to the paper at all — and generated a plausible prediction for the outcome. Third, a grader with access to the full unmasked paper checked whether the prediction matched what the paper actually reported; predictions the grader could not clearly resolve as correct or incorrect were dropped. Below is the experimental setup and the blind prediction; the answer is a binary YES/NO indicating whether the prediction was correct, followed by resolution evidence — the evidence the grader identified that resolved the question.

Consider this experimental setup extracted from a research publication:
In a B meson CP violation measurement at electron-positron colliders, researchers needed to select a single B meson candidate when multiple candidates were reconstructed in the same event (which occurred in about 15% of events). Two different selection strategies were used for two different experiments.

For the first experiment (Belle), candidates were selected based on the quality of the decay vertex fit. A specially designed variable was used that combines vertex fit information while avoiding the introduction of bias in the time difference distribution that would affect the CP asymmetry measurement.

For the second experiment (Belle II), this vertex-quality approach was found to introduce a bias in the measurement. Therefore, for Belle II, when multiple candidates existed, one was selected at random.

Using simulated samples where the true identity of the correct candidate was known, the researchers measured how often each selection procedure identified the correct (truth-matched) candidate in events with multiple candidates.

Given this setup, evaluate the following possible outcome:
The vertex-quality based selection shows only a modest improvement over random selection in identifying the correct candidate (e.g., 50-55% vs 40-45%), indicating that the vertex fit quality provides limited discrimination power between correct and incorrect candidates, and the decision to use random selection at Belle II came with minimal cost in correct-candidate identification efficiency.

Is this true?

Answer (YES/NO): NO